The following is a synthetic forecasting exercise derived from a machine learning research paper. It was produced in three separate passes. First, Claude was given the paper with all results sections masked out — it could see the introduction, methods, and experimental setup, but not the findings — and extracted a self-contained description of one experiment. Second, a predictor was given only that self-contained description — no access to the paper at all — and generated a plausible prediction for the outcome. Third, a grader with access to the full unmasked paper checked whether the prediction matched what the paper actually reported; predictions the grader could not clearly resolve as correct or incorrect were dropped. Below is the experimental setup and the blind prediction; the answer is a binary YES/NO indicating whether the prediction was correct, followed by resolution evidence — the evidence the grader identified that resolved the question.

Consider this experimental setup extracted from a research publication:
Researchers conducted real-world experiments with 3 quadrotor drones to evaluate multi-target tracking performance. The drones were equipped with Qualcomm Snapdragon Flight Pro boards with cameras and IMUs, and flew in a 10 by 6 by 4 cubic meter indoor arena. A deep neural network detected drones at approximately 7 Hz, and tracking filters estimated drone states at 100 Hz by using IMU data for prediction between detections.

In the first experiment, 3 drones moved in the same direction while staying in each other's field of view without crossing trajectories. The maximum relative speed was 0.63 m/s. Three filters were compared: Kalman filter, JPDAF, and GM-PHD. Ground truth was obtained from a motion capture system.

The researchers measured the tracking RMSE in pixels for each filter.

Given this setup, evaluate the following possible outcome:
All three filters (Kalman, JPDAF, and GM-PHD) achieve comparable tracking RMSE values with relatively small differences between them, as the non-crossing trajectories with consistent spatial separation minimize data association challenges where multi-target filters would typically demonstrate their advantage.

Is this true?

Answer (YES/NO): NO